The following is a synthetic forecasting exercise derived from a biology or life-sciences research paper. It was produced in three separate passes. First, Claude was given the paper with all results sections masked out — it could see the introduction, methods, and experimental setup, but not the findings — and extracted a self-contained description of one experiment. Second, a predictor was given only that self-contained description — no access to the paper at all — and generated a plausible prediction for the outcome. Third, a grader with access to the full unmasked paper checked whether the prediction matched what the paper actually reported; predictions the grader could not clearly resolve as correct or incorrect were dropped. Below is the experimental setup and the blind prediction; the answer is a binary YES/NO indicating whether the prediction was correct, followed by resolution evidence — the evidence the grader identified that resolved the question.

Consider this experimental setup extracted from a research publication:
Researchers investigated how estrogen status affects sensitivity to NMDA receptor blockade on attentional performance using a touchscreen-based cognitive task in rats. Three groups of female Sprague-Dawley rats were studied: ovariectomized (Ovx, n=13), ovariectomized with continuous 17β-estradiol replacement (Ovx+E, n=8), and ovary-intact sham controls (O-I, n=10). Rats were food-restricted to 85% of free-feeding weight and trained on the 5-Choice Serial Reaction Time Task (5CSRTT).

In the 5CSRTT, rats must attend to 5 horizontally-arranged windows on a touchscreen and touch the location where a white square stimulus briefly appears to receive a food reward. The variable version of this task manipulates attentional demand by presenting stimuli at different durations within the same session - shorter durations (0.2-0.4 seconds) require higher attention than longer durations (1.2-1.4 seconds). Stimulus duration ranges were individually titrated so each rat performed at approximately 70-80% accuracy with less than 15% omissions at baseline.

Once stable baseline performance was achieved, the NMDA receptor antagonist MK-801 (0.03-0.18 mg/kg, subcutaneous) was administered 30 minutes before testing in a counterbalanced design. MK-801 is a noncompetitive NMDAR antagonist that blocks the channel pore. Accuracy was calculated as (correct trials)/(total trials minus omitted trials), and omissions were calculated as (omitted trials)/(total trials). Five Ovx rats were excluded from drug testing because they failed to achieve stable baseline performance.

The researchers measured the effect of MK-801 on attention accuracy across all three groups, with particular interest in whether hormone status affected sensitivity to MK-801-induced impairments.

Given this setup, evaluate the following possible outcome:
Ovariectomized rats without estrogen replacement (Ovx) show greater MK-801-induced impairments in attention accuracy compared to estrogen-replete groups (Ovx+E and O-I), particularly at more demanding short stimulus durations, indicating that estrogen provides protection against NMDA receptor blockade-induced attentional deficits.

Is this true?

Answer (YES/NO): NO